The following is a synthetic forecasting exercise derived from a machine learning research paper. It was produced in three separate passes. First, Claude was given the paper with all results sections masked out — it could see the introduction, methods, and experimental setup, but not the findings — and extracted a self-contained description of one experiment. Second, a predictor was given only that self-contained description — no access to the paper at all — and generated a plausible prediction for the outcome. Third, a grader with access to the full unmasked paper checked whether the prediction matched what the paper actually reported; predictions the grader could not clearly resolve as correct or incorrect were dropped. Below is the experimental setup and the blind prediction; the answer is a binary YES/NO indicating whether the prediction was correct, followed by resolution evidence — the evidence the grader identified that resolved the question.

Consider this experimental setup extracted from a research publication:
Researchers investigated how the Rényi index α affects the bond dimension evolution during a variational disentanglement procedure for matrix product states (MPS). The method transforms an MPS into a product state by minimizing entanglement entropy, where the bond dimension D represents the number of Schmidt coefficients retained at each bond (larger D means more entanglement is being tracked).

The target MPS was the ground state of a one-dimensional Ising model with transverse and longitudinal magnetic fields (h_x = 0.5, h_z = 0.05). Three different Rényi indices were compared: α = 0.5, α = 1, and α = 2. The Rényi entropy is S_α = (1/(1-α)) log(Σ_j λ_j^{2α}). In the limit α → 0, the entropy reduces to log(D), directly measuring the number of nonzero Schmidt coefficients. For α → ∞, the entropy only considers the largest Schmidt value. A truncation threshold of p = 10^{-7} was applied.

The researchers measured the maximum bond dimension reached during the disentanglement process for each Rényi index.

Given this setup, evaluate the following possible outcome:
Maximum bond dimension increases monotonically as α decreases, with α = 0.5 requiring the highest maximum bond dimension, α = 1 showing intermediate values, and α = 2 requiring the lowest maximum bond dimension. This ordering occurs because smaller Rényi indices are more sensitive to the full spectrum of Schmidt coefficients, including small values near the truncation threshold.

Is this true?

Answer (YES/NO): NO